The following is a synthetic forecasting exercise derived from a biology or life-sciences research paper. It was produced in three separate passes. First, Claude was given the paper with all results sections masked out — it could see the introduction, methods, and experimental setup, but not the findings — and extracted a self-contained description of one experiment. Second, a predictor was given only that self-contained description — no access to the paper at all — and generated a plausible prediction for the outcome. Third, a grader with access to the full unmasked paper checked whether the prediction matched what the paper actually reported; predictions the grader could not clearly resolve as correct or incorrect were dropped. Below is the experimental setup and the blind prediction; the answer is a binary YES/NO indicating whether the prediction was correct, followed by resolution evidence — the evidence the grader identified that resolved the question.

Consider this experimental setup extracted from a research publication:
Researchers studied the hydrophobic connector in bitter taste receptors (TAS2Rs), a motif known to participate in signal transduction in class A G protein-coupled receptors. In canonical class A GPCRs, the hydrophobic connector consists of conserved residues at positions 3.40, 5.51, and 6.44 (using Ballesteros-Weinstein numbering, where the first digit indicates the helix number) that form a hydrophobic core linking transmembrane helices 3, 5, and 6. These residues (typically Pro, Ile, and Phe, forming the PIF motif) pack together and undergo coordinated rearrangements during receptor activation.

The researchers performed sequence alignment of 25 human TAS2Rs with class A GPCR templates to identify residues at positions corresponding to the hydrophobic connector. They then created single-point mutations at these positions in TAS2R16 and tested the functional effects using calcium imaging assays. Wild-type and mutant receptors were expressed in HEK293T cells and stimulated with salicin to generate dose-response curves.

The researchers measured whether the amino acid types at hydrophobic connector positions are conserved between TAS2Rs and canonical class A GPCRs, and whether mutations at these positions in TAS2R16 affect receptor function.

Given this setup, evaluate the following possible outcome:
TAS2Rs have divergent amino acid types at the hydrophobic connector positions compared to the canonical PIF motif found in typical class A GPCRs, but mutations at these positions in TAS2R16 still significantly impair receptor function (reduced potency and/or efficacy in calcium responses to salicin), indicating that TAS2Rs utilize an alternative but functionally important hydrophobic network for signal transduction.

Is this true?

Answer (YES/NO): YES